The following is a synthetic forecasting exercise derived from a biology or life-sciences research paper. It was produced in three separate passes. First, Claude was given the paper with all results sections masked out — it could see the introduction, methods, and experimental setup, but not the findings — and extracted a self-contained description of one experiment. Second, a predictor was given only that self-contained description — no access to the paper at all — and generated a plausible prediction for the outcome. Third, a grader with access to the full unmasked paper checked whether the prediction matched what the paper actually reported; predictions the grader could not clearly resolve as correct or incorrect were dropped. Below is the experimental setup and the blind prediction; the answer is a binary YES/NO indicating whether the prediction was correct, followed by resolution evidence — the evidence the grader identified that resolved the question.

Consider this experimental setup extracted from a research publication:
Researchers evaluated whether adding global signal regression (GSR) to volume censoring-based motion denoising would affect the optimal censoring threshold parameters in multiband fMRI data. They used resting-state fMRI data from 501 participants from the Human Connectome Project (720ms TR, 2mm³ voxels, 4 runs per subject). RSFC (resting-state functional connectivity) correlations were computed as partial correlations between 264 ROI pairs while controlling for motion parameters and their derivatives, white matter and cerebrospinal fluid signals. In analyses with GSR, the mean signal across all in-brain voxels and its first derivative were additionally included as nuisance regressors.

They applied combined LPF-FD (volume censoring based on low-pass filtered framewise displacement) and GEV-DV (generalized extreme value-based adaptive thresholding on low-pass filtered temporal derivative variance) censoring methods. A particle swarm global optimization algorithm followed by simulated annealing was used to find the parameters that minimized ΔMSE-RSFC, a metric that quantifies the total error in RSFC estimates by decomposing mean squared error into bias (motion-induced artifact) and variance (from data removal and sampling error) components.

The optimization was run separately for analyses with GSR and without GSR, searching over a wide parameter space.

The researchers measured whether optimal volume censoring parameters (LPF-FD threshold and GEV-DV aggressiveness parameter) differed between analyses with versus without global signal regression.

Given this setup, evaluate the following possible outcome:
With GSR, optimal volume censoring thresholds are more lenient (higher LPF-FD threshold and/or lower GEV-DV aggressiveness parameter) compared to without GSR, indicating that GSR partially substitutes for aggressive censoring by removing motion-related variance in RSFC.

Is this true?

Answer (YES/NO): YES